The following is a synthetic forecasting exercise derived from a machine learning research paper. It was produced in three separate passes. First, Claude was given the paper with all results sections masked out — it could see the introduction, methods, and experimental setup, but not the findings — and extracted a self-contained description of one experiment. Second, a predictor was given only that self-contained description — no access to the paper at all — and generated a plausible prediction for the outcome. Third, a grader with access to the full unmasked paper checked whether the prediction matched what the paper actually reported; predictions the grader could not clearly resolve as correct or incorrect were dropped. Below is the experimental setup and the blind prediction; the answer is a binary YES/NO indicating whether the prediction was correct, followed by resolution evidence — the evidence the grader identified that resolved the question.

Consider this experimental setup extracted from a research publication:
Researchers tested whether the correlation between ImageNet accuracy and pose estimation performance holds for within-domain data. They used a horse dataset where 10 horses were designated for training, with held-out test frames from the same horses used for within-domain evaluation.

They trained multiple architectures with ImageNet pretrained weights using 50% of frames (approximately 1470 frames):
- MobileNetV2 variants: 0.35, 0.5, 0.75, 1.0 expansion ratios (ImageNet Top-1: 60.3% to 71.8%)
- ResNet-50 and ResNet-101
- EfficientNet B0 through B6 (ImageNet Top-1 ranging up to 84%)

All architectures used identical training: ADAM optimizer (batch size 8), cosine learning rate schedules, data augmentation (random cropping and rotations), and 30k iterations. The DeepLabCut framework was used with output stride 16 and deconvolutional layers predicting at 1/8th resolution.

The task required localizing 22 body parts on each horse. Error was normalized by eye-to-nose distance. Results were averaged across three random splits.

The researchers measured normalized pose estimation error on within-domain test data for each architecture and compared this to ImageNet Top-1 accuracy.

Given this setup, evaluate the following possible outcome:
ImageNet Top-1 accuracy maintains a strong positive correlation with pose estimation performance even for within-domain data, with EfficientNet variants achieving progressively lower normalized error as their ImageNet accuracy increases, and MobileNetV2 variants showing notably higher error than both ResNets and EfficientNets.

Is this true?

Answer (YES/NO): NO